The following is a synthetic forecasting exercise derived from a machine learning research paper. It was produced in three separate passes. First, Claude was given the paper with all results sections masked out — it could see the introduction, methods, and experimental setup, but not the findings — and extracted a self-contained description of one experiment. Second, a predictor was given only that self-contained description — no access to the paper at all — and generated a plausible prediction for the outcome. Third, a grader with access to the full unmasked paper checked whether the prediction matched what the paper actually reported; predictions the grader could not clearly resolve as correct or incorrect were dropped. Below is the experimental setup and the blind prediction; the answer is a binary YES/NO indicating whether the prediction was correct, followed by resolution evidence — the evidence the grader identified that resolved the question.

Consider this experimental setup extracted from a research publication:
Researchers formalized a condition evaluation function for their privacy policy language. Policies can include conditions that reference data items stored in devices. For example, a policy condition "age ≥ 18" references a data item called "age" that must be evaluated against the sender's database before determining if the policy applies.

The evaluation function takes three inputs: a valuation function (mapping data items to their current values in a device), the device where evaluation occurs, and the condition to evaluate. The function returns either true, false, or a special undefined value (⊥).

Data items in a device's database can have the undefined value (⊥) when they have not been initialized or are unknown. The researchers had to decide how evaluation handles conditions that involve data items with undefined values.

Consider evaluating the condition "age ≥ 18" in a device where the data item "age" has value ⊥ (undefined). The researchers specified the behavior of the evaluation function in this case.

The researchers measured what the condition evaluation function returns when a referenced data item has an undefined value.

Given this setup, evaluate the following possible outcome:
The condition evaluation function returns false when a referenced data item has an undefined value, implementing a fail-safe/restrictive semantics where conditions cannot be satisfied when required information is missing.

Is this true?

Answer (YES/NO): NO